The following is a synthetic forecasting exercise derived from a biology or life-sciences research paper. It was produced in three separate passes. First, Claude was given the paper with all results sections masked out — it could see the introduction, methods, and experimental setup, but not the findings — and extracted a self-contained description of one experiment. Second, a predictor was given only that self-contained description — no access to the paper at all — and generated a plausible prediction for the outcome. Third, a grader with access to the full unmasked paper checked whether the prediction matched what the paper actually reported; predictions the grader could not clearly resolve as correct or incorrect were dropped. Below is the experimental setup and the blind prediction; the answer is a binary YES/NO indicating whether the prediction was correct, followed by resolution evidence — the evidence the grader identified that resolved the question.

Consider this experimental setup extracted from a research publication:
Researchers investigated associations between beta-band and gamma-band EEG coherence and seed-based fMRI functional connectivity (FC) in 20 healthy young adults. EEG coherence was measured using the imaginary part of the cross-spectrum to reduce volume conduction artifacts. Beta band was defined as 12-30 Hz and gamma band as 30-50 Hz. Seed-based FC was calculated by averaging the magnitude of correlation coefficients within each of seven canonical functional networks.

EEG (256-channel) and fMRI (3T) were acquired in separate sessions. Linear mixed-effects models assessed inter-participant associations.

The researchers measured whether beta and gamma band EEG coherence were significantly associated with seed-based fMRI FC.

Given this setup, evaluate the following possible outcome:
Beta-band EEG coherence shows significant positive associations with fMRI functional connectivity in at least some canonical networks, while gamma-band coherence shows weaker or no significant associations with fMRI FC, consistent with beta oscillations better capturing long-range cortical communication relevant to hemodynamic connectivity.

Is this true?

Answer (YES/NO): NO